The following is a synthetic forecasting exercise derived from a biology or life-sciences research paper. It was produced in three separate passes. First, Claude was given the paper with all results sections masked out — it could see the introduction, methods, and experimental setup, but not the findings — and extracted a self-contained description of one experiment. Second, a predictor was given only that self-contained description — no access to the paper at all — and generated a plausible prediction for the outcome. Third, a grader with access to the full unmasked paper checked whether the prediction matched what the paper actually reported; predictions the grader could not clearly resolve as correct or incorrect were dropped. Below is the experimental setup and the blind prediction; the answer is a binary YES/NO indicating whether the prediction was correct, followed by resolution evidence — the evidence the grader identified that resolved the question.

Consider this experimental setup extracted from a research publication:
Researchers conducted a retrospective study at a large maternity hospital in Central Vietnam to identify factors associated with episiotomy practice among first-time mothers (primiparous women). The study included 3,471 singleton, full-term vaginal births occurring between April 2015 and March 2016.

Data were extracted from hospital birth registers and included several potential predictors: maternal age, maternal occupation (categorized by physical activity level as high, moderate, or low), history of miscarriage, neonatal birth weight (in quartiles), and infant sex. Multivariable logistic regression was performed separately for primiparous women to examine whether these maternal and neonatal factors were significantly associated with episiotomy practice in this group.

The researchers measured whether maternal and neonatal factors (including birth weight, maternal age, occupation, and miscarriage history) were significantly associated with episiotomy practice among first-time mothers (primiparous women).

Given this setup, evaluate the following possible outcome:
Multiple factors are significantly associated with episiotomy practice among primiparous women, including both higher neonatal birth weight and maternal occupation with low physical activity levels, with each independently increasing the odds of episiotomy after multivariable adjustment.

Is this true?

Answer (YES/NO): NO